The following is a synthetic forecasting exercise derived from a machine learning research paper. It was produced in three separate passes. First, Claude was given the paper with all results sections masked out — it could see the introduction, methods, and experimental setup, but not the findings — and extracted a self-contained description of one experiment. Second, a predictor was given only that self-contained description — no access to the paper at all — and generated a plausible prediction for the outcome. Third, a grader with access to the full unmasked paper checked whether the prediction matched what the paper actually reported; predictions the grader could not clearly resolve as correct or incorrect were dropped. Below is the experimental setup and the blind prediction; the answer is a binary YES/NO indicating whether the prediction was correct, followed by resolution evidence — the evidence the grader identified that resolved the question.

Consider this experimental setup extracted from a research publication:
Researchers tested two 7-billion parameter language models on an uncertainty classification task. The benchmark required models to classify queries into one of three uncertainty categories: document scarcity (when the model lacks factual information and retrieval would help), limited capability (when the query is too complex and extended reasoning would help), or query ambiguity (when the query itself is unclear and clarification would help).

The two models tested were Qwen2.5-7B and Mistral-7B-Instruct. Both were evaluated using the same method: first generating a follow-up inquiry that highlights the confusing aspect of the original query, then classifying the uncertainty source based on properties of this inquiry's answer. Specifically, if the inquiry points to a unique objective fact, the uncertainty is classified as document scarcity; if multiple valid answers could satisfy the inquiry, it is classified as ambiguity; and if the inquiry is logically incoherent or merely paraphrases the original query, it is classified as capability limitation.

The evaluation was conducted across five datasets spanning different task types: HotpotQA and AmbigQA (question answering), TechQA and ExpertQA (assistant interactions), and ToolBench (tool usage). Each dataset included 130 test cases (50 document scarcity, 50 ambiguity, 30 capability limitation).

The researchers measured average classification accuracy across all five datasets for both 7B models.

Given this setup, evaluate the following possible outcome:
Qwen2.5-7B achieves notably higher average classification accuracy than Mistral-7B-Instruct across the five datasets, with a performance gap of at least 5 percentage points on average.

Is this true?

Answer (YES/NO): NO